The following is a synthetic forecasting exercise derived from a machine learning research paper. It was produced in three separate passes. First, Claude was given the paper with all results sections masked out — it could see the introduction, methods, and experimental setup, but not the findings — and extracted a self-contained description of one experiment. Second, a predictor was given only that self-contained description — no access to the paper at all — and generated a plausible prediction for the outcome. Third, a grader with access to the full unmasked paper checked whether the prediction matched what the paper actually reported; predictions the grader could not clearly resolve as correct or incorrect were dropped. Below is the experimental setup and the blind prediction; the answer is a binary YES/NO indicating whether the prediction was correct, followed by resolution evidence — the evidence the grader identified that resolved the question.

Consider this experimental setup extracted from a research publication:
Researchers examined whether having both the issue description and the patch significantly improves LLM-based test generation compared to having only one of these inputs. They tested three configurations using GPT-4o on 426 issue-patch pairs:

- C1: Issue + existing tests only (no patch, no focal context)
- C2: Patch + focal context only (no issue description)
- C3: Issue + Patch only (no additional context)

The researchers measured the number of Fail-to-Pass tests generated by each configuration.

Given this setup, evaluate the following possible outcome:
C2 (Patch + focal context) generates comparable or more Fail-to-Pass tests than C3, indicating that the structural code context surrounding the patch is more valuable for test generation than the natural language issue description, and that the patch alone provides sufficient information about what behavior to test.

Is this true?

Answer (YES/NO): NO